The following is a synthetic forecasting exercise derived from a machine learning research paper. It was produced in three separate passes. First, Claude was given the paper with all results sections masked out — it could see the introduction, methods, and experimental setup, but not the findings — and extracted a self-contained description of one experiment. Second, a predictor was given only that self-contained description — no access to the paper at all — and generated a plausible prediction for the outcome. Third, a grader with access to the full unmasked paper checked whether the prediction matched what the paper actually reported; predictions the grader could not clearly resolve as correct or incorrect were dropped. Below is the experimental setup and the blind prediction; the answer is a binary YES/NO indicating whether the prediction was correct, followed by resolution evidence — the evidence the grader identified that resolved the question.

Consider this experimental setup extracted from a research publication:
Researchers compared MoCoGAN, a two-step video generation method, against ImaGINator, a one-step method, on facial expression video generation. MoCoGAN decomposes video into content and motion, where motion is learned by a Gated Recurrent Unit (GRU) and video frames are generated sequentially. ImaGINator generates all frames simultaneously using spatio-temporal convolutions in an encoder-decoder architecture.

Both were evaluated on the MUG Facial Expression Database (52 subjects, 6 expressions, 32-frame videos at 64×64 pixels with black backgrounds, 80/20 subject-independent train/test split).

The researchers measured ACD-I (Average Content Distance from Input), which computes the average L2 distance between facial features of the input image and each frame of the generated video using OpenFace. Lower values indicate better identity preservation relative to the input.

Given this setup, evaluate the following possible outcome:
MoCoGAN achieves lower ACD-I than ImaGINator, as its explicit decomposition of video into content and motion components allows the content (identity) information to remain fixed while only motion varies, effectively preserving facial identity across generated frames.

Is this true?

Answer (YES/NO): NO